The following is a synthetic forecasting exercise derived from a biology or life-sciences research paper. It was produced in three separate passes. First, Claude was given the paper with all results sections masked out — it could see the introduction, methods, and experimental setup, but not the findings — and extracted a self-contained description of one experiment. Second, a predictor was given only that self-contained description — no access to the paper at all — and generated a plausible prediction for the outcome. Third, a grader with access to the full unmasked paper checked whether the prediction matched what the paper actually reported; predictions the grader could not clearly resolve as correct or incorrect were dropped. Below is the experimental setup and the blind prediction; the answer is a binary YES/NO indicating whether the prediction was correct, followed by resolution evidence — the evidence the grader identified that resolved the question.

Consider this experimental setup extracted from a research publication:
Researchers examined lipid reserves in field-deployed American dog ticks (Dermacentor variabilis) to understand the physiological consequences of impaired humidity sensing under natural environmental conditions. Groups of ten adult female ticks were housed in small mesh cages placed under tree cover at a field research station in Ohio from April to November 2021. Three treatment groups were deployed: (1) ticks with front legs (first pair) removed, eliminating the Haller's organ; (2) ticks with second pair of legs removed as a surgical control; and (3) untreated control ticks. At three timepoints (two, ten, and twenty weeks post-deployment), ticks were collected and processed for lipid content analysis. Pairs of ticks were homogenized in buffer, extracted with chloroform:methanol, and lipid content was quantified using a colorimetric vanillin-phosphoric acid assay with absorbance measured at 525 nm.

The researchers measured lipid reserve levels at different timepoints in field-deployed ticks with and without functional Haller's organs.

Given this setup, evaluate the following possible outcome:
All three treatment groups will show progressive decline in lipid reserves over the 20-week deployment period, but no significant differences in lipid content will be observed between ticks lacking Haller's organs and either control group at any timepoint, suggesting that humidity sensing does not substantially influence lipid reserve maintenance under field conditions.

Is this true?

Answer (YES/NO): NO